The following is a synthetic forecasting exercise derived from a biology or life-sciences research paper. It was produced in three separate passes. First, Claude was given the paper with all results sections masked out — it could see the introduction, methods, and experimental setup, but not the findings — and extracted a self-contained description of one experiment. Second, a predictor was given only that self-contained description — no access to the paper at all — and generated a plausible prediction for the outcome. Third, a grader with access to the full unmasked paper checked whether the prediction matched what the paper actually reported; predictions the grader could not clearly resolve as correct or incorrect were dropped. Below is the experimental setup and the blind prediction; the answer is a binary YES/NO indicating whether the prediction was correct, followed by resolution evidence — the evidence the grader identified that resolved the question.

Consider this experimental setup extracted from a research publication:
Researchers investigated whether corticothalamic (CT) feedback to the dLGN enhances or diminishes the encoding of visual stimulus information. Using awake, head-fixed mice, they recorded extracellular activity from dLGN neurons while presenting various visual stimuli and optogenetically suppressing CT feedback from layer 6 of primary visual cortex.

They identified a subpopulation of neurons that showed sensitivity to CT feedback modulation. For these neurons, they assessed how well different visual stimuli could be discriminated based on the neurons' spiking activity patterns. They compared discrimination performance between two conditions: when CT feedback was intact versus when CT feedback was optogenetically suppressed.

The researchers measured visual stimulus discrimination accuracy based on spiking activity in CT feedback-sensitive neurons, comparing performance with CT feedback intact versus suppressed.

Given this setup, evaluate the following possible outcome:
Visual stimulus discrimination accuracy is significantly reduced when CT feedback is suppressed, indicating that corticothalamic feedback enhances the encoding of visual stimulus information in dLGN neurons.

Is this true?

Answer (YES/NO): NO